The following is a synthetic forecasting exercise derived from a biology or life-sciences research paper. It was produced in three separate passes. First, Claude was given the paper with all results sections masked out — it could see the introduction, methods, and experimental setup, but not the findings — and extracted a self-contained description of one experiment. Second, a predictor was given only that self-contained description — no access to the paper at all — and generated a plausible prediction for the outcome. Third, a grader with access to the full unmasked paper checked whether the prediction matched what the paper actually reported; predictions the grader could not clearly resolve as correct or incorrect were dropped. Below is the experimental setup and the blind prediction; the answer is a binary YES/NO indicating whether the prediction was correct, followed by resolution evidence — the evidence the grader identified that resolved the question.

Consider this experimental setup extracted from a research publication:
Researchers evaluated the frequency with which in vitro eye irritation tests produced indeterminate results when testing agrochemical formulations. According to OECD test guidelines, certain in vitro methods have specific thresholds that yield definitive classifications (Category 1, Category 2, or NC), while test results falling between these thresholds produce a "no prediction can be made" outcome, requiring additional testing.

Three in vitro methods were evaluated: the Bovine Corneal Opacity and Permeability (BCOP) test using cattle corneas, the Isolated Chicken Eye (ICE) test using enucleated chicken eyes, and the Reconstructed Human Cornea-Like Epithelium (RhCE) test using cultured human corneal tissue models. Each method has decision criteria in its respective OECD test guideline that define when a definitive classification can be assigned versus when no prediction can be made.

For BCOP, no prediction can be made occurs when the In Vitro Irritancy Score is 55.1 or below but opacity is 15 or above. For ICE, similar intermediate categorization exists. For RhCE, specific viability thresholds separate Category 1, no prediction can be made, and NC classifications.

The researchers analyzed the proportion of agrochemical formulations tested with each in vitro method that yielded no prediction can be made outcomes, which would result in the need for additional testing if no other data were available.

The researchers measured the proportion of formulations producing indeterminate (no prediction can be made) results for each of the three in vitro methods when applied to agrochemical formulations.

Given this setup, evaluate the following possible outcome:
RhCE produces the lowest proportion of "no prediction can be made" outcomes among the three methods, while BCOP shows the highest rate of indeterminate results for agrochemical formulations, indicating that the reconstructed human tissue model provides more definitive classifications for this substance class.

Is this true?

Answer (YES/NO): NO